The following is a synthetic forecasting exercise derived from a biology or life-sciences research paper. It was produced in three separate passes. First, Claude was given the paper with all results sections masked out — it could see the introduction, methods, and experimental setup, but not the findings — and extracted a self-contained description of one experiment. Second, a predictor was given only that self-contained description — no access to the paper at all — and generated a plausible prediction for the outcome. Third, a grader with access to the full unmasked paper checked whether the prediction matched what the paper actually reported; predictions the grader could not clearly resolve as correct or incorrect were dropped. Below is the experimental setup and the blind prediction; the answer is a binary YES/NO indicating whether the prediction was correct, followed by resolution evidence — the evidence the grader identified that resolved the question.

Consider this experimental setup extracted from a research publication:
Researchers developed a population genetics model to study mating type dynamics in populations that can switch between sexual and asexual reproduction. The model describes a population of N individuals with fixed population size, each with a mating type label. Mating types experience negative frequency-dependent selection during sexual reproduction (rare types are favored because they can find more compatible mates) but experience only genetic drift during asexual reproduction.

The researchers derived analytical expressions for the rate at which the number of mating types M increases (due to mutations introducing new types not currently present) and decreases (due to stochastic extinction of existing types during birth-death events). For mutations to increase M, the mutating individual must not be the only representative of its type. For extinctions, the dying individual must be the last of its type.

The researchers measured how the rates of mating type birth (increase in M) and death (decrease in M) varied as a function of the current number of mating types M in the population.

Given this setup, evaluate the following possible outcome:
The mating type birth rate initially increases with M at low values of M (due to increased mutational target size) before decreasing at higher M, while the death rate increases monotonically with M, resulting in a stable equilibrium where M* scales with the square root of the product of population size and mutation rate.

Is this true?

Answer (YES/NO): NO